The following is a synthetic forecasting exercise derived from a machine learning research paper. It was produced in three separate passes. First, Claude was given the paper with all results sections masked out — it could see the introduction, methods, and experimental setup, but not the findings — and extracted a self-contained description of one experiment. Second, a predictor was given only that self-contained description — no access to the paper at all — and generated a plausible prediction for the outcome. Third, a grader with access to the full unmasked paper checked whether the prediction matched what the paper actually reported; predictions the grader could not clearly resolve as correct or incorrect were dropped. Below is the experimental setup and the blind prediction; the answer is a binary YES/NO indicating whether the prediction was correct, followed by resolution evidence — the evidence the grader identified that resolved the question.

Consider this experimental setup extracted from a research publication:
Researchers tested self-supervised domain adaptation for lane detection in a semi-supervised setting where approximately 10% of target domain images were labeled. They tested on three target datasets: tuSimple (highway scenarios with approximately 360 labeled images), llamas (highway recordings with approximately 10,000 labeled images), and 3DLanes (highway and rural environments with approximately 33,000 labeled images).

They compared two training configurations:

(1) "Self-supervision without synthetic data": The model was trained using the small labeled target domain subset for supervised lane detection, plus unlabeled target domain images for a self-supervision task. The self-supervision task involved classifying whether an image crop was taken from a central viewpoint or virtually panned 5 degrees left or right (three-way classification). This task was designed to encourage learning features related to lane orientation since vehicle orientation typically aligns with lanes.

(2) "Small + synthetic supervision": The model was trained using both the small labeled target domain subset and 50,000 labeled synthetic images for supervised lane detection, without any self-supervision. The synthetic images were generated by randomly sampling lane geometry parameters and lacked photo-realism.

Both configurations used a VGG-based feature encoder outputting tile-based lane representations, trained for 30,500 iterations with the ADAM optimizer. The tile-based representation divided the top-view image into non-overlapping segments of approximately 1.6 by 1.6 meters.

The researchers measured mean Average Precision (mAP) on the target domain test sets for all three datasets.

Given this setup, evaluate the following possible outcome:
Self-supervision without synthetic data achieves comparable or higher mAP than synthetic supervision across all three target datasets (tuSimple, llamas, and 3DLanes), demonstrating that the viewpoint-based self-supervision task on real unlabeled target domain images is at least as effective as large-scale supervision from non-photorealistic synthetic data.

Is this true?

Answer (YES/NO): NO